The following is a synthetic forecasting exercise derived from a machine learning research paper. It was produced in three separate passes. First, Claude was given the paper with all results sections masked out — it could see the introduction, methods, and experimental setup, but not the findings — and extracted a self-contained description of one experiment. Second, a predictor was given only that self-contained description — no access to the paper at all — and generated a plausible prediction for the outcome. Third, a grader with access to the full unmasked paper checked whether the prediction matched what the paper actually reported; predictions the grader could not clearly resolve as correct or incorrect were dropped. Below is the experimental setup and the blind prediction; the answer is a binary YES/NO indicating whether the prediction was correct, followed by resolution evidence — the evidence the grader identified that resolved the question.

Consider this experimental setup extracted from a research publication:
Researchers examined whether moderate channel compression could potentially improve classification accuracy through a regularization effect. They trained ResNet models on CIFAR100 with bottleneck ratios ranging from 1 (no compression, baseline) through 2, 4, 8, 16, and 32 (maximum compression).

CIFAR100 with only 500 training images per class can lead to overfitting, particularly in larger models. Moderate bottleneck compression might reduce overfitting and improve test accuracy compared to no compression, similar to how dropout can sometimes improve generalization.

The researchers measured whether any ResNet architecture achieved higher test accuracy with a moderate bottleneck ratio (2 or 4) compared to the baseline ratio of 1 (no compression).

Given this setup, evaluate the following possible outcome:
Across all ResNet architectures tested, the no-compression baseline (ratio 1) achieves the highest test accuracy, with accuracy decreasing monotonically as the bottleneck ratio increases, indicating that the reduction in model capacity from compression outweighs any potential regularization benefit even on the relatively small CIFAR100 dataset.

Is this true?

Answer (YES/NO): NO